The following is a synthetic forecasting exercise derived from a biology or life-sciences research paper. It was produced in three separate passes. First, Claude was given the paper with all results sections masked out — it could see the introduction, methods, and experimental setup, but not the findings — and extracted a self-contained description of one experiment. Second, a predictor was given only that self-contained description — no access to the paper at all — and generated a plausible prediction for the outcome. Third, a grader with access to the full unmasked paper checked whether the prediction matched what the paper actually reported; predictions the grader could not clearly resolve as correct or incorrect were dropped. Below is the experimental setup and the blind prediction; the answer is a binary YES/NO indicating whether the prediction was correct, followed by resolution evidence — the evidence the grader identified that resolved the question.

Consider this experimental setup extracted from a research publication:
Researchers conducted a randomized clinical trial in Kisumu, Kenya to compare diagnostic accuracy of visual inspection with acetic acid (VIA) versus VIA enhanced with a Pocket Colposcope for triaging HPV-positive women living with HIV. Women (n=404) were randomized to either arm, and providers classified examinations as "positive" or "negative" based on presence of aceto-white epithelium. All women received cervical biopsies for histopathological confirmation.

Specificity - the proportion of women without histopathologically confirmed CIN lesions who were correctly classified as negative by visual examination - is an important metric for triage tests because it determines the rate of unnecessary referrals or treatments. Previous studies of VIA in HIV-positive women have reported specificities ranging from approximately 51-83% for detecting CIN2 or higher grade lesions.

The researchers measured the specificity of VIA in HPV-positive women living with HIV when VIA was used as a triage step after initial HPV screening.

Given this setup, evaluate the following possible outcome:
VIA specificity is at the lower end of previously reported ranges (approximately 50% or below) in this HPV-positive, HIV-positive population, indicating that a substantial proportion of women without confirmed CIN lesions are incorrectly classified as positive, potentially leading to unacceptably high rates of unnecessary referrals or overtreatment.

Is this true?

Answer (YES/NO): NO